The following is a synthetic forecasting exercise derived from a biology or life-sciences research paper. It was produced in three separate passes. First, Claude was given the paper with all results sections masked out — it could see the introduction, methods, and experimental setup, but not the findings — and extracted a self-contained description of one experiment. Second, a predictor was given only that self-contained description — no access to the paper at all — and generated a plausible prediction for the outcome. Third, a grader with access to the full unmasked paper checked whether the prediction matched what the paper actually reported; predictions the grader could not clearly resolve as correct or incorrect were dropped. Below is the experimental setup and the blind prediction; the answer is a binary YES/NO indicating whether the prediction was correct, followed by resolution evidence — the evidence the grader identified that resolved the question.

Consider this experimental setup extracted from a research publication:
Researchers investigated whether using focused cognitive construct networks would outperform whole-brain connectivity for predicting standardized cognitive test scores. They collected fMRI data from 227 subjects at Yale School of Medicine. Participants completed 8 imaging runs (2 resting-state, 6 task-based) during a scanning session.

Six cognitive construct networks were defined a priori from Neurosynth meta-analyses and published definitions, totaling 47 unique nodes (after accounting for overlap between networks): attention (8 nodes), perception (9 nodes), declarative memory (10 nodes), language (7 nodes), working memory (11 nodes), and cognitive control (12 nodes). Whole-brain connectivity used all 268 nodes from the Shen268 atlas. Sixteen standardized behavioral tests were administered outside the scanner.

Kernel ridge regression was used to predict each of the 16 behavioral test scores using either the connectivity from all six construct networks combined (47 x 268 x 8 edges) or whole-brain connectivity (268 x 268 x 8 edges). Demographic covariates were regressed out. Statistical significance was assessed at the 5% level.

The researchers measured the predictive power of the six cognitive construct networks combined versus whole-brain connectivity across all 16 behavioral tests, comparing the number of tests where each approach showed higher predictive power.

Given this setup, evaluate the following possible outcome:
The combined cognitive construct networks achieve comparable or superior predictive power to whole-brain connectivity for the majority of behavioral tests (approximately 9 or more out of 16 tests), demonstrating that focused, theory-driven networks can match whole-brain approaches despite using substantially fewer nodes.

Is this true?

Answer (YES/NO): YES